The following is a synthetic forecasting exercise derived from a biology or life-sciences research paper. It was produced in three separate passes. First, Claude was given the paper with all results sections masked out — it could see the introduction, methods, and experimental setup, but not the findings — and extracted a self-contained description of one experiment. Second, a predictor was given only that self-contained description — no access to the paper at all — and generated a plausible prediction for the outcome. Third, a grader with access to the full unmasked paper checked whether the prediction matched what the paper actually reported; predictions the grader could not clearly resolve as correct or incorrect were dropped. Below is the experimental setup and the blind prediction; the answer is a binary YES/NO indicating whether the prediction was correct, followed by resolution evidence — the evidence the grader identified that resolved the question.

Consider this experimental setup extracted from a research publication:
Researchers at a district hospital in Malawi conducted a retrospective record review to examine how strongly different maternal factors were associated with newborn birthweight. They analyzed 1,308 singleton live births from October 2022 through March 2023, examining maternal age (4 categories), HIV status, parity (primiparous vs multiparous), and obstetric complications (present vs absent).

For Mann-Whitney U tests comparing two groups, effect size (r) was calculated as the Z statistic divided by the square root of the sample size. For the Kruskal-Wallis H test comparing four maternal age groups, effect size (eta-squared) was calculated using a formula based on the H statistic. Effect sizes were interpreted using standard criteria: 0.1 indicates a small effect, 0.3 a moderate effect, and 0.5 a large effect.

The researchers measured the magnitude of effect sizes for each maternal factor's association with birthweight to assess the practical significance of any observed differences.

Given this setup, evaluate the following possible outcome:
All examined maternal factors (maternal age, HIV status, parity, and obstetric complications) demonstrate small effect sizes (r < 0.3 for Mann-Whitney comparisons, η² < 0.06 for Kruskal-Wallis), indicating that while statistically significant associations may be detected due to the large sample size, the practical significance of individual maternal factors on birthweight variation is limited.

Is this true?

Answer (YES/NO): YES